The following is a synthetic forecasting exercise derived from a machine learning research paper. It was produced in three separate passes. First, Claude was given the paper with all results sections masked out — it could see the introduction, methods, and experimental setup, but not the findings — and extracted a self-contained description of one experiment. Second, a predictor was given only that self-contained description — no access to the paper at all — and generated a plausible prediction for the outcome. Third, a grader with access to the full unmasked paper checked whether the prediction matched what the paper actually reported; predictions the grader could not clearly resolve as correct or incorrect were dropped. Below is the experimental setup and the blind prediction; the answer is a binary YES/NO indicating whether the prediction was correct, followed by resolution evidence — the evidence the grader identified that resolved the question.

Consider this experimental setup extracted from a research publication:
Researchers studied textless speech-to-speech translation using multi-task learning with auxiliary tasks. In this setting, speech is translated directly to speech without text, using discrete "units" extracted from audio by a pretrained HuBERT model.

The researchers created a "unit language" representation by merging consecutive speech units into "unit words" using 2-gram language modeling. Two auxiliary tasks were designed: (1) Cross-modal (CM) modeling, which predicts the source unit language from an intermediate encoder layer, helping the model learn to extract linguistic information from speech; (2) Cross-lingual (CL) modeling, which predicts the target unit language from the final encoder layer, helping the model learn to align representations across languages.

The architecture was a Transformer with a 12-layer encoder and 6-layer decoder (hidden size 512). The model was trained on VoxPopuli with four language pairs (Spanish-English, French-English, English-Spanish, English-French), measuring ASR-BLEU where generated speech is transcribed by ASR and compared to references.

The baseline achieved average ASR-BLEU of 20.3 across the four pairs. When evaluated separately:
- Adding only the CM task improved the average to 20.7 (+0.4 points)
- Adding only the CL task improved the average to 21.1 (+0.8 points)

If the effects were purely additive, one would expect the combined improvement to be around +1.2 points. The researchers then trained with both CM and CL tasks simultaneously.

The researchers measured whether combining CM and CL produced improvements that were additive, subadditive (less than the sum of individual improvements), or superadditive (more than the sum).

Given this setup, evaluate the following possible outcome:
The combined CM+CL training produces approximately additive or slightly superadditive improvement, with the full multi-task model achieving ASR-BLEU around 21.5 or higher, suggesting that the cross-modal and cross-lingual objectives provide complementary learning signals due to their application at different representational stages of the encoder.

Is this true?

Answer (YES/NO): NO